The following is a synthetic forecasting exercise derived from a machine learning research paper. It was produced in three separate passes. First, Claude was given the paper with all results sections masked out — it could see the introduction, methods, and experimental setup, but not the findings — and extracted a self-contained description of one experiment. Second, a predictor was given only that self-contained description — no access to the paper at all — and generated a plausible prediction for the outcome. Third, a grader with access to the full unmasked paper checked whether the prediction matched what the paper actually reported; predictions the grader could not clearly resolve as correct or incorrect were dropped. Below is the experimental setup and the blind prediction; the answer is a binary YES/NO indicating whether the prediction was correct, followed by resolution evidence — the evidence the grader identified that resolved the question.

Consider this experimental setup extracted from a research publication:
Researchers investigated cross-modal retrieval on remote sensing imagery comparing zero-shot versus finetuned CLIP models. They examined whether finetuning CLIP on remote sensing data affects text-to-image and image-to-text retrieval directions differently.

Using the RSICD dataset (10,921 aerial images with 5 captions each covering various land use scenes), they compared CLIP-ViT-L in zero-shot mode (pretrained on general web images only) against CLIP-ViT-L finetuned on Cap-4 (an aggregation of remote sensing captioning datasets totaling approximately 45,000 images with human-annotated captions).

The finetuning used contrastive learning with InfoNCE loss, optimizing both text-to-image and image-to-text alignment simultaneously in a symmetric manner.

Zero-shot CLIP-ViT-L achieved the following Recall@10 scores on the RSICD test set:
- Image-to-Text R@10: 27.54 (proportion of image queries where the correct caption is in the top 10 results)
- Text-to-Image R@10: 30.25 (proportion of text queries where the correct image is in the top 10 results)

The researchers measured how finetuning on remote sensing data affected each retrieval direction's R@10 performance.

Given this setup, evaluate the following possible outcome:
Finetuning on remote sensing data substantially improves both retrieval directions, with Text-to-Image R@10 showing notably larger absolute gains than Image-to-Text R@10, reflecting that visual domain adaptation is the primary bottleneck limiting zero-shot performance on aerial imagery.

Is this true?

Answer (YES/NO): YES